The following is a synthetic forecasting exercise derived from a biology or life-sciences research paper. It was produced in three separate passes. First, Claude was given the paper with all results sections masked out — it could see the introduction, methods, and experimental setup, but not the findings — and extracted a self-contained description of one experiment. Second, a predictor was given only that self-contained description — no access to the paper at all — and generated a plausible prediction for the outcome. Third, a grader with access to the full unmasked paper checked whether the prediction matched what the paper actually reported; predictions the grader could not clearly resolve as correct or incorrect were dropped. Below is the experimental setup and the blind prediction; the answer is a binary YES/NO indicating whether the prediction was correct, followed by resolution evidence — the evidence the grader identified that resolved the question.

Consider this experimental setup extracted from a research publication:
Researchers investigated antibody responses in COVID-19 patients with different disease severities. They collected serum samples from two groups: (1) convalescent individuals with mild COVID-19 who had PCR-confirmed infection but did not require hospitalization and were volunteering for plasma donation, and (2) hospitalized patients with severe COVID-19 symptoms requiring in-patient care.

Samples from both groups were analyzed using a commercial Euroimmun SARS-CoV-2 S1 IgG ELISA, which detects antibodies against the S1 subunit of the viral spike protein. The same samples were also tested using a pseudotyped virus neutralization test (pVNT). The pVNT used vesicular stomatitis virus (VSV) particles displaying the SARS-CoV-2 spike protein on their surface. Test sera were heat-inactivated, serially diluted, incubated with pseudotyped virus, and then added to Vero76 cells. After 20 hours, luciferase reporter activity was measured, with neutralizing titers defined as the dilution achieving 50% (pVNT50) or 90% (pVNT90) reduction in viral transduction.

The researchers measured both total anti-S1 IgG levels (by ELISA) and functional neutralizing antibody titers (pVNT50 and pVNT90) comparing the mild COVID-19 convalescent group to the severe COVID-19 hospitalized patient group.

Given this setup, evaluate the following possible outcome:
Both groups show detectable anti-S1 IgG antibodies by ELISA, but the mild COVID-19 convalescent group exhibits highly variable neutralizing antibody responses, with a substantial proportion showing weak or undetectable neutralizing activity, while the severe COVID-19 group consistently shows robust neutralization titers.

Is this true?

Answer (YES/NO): YES